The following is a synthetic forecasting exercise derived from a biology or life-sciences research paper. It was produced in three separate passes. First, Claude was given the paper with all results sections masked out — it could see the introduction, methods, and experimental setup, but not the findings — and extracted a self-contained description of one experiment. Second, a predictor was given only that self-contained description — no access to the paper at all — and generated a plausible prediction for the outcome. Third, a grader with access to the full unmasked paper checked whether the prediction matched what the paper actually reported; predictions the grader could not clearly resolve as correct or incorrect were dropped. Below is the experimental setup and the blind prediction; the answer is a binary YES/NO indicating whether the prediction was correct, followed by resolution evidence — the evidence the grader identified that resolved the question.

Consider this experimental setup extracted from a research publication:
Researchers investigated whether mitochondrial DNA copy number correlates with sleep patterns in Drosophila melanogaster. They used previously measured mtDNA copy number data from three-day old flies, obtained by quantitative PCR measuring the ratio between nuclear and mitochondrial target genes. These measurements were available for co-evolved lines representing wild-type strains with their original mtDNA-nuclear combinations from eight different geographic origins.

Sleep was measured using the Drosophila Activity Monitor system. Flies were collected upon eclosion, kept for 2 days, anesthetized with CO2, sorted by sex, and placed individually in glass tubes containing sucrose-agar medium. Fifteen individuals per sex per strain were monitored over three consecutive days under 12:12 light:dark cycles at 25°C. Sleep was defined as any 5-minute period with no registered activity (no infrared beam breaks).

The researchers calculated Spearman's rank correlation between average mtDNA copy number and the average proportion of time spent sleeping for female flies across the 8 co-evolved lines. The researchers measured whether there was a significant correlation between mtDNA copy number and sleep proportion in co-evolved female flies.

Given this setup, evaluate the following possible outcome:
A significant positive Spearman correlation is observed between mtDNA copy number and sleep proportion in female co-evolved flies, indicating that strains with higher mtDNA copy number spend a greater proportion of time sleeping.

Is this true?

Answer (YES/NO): NO